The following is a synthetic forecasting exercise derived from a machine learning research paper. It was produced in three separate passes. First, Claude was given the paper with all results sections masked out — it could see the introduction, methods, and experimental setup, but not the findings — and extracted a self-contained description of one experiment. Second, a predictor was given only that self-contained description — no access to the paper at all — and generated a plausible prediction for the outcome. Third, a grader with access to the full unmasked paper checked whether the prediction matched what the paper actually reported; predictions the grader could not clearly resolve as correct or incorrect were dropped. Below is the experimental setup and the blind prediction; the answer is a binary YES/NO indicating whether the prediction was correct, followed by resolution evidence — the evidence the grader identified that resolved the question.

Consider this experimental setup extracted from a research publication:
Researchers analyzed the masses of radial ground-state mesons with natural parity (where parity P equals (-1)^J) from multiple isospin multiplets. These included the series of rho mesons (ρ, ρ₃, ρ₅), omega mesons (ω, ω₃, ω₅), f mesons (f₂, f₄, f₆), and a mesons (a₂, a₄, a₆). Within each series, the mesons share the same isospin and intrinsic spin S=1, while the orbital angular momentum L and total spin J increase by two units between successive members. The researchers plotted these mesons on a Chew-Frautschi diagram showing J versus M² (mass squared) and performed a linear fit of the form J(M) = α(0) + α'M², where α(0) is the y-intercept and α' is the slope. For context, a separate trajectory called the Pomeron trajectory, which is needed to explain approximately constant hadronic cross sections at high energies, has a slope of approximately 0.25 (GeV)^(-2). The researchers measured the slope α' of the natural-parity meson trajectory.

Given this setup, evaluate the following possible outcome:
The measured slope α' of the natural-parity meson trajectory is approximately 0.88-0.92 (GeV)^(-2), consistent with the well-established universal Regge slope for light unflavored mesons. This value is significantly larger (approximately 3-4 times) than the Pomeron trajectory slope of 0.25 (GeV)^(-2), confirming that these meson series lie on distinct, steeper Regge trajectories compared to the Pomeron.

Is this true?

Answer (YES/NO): YES